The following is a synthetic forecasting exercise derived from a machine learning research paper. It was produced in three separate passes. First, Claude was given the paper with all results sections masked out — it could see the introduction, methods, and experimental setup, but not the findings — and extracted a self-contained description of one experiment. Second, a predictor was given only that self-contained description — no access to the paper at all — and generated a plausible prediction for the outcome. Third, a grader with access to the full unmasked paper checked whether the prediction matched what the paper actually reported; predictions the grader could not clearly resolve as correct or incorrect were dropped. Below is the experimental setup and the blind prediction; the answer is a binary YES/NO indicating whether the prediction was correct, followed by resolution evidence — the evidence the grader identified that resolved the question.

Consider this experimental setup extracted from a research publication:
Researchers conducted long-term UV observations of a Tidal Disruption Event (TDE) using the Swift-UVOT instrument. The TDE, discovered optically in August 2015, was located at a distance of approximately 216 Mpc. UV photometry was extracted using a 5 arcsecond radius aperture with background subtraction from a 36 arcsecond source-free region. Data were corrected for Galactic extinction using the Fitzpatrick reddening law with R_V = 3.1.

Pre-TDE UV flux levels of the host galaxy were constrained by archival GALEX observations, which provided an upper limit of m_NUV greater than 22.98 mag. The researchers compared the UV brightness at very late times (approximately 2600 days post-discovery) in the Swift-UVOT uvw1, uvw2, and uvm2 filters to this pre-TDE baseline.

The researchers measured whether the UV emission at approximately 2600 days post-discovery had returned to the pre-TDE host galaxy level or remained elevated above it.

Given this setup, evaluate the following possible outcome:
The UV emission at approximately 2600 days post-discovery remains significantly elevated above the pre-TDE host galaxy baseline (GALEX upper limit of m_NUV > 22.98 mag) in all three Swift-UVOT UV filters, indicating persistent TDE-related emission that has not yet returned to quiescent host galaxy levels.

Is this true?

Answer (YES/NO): YES